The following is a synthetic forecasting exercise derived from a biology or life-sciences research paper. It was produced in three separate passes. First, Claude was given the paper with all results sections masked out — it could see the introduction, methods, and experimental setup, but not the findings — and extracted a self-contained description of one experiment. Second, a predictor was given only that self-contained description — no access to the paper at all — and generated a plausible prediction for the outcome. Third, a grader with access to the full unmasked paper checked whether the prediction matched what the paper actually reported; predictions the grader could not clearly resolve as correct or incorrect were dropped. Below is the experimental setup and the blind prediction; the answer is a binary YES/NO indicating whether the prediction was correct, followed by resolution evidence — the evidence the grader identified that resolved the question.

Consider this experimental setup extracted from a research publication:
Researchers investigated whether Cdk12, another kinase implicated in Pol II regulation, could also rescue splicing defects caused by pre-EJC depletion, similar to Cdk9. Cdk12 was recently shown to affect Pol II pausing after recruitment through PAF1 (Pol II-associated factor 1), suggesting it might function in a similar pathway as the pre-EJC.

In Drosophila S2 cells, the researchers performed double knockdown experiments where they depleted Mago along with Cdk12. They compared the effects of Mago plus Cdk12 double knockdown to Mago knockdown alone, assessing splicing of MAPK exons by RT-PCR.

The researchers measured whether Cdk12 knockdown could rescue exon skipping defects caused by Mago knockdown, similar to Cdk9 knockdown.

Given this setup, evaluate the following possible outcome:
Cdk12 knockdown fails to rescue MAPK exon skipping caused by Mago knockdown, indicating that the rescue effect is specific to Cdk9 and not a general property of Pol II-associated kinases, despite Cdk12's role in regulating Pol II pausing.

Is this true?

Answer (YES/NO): NO